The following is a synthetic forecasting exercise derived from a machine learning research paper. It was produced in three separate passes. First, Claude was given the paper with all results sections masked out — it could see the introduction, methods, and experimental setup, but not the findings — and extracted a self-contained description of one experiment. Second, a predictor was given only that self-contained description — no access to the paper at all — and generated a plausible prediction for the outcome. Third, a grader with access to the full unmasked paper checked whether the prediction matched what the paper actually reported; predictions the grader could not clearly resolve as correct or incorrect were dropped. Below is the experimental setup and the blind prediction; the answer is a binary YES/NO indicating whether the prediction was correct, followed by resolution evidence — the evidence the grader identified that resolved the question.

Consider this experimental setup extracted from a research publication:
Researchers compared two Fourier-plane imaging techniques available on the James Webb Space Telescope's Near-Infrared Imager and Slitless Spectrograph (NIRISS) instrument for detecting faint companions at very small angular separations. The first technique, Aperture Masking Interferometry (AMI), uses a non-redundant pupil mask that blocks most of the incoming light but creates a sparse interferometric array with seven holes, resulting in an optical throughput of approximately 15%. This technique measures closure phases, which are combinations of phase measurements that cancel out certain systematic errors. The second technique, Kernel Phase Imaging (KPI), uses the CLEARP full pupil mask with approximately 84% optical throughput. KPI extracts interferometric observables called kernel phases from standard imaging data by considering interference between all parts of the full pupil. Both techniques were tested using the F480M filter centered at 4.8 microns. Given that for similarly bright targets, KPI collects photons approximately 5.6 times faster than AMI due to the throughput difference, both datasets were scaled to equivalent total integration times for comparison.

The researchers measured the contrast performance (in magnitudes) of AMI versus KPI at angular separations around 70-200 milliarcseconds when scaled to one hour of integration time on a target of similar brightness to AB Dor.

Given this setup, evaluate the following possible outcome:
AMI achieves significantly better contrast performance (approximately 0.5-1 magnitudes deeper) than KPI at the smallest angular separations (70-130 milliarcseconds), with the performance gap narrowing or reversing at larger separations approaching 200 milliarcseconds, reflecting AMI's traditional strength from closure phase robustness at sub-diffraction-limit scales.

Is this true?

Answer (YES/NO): NO